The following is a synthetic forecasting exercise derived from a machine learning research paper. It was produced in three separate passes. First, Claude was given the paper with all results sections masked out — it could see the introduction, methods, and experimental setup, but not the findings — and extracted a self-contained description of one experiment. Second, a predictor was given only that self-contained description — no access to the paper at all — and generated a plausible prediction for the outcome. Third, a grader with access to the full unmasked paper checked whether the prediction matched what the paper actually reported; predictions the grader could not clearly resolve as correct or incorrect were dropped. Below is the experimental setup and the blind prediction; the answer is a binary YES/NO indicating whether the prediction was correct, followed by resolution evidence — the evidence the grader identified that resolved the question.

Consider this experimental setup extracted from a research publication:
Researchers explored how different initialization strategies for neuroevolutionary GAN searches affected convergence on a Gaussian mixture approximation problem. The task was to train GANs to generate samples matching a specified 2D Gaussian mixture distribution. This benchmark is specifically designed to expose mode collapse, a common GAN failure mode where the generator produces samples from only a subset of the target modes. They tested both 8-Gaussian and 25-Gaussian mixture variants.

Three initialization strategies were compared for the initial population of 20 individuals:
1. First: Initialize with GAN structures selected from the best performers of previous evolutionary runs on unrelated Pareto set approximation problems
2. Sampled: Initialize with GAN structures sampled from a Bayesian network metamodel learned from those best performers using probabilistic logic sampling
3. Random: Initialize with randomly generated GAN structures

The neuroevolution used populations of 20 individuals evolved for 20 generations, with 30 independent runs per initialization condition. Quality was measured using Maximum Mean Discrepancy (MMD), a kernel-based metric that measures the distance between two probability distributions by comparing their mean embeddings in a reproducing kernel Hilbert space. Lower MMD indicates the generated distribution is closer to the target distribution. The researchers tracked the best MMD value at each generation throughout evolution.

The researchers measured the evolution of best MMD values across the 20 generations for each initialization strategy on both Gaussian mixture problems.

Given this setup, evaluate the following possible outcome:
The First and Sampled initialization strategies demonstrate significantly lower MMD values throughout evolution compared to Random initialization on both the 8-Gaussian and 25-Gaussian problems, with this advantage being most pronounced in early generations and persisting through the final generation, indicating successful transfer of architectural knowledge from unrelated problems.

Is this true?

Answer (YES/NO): YES